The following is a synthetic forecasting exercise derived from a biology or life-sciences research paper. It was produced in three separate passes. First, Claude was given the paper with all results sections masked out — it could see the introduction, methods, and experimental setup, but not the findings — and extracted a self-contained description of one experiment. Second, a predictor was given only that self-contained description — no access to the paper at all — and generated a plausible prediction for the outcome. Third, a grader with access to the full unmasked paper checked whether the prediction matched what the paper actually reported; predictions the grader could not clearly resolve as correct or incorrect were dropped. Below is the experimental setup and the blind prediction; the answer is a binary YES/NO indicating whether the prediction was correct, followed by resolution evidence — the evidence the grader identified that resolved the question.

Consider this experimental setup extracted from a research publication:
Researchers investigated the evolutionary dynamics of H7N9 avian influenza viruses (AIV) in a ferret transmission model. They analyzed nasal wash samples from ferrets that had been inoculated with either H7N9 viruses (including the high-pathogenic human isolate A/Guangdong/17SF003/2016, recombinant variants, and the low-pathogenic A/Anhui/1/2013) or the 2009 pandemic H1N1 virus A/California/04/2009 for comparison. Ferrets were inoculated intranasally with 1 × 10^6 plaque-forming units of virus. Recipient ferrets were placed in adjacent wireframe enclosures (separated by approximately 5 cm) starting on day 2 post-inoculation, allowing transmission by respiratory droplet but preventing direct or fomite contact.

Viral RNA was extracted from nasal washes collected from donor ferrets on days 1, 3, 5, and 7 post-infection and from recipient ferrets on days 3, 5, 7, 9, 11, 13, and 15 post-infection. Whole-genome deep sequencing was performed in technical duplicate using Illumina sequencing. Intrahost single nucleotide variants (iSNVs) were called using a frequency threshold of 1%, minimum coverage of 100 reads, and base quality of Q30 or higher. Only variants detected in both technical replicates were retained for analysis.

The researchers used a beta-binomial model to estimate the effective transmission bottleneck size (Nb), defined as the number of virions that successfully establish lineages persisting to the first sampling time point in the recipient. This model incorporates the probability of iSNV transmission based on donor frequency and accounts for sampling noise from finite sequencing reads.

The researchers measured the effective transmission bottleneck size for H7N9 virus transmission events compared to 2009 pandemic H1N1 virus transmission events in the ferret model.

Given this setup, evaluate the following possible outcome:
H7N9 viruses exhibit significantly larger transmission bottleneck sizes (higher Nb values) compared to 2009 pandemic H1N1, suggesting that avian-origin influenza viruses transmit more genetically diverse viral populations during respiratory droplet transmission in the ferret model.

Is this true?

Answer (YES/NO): NO